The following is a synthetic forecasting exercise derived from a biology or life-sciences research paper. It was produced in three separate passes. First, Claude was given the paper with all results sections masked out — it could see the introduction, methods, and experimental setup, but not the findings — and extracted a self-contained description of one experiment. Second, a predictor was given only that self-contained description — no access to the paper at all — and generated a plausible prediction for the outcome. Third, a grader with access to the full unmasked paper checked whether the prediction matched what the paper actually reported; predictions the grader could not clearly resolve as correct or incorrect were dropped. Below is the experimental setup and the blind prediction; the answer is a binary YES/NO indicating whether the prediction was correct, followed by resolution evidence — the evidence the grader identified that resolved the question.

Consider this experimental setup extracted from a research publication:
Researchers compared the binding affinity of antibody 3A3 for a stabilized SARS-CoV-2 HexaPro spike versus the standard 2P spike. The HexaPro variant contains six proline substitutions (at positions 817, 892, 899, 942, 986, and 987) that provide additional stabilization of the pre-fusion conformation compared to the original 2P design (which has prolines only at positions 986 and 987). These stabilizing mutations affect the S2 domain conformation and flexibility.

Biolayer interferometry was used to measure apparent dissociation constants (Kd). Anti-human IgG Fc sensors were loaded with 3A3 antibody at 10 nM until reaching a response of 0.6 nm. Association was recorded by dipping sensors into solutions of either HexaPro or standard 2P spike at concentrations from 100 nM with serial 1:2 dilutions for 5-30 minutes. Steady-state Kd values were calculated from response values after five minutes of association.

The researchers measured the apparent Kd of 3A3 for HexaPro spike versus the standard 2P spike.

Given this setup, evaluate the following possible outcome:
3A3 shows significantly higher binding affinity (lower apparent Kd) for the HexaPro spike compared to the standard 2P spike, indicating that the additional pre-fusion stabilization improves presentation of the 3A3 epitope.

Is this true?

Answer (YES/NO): NO